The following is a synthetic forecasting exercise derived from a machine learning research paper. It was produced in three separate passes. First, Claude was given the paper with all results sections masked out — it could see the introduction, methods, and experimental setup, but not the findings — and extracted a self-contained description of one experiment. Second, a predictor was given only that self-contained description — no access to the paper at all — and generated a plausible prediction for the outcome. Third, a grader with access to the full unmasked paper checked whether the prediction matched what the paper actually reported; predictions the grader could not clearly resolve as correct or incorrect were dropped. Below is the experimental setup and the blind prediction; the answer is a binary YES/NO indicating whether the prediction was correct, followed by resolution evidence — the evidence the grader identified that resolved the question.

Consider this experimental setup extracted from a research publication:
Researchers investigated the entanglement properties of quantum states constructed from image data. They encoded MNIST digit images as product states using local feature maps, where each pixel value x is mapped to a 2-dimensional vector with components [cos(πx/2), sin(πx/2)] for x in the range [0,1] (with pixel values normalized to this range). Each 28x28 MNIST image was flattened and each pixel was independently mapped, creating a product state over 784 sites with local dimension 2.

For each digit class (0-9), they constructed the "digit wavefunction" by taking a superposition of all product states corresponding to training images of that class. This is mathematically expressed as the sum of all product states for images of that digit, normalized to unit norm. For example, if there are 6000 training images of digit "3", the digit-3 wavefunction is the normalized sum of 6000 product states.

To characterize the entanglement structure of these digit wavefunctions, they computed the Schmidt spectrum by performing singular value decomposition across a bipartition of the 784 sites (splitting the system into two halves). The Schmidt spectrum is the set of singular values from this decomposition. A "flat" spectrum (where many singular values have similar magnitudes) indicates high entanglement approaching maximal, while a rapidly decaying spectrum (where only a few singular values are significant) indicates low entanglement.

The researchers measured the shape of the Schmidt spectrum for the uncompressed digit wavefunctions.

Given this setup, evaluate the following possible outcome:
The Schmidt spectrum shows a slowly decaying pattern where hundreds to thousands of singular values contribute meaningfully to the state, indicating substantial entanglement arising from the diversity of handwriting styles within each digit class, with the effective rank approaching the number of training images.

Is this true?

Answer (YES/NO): NO